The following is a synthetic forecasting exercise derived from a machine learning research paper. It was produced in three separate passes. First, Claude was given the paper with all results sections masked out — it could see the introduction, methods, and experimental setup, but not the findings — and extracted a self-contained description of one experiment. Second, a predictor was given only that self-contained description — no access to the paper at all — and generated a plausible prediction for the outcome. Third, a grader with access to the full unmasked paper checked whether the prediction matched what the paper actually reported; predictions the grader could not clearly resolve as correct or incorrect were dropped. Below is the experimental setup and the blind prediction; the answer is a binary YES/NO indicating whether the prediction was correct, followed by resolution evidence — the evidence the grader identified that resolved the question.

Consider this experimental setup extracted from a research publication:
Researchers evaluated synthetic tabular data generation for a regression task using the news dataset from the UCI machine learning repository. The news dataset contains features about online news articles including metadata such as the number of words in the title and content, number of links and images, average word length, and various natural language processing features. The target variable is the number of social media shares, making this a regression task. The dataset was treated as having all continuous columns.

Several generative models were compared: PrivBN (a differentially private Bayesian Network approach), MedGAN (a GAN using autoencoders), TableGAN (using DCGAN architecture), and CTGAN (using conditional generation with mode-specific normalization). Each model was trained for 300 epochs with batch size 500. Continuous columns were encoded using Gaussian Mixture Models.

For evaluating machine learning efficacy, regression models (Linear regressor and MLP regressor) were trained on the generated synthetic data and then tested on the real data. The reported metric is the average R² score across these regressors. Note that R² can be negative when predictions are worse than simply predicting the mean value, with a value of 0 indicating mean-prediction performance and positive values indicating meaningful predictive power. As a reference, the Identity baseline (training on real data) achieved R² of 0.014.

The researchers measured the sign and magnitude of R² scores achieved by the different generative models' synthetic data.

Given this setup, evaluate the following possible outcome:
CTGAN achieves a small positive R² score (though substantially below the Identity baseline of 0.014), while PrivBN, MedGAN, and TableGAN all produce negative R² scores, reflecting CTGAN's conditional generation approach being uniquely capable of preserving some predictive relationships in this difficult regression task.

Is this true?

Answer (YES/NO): NO